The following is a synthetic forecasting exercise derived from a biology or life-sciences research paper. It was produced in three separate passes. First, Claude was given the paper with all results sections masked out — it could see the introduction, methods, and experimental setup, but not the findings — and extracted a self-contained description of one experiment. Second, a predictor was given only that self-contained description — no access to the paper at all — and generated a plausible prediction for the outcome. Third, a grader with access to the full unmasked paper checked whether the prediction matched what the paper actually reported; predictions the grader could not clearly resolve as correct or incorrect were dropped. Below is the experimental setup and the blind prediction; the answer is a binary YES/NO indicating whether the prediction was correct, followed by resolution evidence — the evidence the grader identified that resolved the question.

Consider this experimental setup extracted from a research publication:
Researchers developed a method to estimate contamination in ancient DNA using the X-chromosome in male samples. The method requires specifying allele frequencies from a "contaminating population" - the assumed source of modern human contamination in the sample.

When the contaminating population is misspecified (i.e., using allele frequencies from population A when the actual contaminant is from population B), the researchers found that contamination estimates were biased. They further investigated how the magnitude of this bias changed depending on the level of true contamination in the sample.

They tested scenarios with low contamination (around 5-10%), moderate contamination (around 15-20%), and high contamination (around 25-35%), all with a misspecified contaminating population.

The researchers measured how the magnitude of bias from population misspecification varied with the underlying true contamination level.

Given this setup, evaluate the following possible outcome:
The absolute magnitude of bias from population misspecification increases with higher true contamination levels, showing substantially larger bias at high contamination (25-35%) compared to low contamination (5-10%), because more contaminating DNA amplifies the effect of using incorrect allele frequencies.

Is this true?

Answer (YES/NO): YES